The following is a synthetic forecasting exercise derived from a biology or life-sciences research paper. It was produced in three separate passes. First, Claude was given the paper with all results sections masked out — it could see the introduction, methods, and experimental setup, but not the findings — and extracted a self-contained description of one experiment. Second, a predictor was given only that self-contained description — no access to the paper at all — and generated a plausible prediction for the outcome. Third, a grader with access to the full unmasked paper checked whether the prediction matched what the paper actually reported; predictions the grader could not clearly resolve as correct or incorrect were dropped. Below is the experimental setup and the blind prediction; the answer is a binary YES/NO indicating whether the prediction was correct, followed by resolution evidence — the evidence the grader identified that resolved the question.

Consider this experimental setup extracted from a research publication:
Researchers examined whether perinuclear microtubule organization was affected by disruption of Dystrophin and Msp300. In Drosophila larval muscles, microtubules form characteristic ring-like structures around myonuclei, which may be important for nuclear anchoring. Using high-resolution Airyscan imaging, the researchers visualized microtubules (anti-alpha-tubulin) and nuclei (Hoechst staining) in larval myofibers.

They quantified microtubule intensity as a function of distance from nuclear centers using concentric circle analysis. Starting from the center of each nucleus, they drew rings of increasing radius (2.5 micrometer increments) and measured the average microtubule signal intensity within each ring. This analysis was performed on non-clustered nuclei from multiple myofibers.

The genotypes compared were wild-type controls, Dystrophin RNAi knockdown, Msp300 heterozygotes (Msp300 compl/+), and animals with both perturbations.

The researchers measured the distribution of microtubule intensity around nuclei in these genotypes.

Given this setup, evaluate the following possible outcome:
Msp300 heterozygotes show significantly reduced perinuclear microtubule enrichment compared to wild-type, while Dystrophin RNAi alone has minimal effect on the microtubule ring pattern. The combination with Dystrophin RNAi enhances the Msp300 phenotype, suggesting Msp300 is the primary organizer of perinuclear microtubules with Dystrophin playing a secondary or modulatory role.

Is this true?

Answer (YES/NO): NO